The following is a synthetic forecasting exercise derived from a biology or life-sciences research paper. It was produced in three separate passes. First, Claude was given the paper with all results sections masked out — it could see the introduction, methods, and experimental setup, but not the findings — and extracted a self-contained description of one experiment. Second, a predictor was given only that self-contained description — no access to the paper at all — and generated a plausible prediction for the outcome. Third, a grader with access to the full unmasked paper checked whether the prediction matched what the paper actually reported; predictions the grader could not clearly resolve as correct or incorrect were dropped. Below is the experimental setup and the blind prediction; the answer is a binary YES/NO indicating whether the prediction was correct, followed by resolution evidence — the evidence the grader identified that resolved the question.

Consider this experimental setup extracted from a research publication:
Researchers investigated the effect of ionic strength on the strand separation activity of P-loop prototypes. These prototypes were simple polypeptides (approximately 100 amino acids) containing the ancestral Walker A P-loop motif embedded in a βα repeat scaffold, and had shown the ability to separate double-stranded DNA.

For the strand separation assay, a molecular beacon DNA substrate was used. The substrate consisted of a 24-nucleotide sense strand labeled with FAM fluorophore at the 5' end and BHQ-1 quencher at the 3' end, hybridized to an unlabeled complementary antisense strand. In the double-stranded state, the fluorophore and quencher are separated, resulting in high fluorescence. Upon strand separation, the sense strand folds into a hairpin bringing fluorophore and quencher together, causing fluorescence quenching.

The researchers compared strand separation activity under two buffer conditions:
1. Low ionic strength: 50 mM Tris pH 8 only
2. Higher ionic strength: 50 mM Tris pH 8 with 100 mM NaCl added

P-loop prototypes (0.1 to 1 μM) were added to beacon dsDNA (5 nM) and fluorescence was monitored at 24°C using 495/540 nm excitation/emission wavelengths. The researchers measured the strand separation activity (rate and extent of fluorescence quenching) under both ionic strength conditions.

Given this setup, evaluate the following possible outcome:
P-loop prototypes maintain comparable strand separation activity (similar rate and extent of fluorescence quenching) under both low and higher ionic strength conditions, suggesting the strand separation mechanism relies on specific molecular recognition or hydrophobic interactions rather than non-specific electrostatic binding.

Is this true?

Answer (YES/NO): NO